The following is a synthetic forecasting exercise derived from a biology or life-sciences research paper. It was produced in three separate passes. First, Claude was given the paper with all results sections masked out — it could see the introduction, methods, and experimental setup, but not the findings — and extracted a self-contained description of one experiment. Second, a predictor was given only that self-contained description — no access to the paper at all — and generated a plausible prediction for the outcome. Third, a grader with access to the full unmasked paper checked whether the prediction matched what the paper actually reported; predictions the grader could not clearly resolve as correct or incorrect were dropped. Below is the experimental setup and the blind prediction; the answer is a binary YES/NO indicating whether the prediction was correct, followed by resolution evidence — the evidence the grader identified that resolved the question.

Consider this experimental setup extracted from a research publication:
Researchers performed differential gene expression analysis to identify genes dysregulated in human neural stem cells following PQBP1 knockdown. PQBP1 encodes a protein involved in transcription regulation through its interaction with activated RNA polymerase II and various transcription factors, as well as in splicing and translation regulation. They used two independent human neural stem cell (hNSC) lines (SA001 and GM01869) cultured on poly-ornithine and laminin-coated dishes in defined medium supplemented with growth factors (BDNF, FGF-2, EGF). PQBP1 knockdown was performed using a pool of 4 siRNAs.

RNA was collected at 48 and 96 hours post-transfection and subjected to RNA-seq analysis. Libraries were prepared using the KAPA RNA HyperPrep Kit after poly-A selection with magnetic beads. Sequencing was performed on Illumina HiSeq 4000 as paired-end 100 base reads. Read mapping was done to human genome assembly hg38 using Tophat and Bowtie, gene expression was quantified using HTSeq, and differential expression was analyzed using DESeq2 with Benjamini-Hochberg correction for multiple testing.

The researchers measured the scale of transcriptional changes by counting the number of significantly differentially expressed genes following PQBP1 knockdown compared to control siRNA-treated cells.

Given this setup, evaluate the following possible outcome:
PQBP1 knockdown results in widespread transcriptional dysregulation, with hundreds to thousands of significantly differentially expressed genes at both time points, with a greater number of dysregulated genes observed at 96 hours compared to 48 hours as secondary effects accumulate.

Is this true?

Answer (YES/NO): NO